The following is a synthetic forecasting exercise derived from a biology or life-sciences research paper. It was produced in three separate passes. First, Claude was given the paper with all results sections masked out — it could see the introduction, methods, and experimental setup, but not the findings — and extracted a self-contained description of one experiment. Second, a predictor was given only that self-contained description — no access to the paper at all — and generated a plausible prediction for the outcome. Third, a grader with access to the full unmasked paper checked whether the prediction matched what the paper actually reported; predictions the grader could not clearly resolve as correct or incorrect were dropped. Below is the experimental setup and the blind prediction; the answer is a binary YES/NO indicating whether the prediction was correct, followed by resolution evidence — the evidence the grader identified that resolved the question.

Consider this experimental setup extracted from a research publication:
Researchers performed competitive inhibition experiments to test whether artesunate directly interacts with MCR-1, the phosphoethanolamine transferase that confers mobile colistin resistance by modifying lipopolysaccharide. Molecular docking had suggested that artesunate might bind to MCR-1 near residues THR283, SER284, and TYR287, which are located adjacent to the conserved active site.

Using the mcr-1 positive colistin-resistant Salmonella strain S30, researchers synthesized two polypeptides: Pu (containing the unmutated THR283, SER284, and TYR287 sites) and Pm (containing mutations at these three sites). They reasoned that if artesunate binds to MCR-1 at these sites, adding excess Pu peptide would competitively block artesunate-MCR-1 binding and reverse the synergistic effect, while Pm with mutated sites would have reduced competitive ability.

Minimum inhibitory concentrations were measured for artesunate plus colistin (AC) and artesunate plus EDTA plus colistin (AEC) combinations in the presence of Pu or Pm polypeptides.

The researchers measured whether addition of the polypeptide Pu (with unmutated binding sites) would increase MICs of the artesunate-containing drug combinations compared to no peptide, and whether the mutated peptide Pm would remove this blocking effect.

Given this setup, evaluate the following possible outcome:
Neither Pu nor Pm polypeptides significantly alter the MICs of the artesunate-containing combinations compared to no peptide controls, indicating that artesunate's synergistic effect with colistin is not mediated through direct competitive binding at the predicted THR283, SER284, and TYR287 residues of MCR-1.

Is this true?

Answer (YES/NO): NO